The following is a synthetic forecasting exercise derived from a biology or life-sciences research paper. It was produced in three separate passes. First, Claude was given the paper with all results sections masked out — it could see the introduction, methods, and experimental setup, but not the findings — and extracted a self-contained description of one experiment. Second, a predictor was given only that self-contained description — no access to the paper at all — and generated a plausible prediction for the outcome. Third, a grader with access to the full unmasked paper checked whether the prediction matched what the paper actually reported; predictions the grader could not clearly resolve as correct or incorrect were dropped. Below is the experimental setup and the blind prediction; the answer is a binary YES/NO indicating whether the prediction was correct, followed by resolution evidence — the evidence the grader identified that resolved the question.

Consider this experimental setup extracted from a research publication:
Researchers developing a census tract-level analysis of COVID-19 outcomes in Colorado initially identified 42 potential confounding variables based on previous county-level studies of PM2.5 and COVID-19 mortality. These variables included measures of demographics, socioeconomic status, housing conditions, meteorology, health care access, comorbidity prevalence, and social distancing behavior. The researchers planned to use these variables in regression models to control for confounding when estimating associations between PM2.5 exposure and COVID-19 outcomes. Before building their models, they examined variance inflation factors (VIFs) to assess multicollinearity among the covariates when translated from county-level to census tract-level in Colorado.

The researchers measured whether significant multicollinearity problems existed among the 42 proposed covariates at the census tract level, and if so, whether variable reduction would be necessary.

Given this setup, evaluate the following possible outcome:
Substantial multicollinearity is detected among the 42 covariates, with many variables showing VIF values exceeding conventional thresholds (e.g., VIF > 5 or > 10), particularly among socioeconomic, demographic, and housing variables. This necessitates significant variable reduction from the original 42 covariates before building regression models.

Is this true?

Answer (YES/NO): YES